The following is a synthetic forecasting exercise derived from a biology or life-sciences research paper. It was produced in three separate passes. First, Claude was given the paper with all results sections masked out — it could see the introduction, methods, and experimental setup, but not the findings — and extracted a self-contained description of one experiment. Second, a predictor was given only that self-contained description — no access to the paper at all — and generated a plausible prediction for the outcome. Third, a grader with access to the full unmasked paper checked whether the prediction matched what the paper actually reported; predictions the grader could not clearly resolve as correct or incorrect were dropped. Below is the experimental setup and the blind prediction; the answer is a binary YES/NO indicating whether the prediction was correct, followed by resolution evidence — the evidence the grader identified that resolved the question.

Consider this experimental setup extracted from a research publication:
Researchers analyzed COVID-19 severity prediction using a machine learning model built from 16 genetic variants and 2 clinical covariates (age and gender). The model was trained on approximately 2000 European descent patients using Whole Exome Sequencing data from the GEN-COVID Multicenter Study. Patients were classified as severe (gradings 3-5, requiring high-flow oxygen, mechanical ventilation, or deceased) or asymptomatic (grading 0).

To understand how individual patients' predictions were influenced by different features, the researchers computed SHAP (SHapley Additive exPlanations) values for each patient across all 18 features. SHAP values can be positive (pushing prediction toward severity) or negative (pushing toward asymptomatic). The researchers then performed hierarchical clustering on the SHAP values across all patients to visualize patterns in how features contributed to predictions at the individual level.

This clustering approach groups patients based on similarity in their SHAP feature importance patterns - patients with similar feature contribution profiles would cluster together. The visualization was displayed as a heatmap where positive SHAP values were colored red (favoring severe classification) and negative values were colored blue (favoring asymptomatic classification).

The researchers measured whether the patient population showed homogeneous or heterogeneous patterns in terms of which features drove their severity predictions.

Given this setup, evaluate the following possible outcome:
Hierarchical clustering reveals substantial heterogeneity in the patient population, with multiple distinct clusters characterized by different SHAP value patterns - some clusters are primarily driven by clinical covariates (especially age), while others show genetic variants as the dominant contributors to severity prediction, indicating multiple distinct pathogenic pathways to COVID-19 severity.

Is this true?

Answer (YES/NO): NO